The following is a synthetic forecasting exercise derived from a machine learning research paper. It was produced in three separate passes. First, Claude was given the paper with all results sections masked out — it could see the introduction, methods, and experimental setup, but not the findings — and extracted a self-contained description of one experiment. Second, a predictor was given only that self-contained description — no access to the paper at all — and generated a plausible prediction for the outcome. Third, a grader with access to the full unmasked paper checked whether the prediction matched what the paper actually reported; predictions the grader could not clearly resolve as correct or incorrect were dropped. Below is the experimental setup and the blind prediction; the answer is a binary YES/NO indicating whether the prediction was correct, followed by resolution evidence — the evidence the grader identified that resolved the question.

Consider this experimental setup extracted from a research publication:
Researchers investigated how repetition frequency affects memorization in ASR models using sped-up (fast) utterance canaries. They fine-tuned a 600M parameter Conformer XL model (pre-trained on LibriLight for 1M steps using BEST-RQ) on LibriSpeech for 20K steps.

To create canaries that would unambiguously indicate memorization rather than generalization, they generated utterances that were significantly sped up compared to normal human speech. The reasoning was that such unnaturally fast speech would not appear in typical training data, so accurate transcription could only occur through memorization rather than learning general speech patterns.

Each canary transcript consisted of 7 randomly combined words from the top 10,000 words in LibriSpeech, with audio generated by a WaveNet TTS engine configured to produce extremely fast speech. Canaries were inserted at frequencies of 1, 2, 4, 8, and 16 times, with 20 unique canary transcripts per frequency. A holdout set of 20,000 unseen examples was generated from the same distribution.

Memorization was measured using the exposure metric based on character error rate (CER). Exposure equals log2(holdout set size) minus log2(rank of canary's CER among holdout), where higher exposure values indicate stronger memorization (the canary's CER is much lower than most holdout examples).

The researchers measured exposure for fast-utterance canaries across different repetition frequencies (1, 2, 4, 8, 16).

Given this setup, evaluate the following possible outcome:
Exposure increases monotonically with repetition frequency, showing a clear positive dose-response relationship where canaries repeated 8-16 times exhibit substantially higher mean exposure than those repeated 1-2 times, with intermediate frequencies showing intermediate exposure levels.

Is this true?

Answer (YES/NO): YES